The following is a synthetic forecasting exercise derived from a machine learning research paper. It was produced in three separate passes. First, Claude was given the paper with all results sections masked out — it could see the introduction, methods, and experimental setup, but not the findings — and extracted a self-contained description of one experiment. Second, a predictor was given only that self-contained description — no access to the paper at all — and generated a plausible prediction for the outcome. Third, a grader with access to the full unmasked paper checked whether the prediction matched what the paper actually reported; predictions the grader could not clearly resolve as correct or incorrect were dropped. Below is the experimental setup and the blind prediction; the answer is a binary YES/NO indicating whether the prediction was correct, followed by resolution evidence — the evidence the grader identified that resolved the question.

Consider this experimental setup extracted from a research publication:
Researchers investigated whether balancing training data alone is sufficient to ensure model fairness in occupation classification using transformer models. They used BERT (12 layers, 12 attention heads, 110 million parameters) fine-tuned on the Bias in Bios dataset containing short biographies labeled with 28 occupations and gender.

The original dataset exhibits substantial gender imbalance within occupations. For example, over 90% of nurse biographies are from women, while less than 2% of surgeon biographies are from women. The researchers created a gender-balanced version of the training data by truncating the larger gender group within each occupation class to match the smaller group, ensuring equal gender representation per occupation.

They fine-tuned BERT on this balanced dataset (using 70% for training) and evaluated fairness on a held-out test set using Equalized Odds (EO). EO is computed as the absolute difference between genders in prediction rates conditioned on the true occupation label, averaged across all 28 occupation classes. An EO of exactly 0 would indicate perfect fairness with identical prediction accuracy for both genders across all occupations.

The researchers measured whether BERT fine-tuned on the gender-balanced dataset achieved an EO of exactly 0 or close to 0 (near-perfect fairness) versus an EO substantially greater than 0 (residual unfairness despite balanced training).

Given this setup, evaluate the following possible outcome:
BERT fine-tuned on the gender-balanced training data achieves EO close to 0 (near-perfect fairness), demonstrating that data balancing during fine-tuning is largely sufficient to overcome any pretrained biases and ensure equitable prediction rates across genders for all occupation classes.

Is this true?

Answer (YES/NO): NO